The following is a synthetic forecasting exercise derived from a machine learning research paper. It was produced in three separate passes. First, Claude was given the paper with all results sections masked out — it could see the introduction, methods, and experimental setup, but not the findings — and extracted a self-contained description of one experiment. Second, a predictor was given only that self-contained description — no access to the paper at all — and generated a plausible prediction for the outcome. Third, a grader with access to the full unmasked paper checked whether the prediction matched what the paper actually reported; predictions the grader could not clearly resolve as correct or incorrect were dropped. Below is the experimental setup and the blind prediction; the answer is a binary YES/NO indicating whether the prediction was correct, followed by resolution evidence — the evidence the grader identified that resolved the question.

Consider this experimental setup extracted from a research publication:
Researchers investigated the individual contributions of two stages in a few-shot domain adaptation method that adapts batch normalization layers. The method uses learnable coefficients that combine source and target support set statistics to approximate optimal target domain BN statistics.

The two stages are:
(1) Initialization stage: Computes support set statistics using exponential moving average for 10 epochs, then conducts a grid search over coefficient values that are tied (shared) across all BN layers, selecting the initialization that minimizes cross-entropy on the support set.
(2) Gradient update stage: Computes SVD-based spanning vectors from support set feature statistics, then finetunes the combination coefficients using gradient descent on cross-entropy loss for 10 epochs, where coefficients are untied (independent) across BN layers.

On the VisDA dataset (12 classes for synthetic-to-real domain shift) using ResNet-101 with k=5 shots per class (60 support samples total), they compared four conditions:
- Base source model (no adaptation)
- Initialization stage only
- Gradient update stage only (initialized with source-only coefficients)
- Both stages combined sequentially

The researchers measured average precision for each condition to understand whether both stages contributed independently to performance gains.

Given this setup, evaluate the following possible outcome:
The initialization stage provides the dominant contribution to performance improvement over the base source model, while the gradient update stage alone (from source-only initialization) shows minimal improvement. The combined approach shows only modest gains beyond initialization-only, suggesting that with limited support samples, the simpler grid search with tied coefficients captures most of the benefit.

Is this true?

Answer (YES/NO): NO